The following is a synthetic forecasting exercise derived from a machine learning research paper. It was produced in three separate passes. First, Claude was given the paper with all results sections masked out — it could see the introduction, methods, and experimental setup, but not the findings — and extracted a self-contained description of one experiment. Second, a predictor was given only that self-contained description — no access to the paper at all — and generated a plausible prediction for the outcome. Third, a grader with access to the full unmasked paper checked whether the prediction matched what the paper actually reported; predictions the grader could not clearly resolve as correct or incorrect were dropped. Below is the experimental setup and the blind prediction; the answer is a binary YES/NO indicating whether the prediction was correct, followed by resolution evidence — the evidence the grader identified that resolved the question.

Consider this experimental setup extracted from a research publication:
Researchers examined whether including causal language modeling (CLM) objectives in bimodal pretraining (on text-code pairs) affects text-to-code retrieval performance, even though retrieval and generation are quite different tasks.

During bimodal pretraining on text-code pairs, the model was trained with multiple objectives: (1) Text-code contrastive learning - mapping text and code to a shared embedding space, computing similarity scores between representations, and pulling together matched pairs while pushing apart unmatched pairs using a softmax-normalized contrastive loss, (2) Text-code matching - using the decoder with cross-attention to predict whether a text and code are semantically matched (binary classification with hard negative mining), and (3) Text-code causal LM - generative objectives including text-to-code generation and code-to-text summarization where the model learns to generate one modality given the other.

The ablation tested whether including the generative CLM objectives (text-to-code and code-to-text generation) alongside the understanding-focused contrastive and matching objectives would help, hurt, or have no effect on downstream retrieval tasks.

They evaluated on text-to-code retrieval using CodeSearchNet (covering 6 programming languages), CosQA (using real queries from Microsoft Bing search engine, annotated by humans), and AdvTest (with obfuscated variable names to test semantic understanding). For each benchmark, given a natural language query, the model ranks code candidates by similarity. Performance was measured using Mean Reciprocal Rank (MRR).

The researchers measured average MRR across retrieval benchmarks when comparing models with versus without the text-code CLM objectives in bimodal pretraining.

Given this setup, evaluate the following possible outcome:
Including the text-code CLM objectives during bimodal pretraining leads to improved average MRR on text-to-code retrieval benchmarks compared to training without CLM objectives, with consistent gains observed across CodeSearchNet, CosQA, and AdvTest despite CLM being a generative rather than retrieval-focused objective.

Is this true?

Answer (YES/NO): YES